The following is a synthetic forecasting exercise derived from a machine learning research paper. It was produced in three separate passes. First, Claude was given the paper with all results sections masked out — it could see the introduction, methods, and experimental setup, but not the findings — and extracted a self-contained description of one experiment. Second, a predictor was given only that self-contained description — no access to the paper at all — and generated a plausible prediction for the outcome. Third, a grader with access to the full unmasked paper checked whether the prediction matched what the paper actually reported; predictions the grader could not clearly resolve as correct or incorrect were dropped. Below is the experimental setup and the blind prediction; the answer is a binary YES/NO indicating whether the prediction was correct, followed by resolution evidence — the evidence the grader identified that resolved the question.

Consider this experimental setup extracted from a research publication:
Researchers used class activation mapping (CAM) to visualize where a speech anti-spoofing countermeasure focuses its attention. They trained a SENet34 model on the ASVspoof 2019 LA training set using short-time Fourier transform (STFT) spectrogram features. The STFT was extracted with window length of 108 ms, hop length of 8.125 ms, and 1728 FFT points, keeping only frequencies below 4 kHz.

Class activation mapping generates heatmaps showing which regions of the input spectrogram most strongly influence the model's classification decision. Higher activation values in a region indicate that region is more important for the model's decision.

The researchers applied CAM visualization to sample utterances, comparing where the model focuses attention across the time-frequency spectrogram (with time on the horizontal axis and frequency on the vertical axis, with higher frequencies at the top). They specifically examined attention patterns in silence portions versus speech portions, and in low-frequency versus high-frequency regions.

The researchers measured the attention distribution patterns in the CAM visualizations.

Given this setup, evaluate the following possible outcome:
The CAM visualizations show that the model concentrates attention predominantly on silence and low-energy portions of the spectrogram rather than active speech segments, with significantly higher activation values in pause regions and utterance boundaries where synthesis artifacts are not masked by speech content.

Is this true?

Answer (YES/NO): NO